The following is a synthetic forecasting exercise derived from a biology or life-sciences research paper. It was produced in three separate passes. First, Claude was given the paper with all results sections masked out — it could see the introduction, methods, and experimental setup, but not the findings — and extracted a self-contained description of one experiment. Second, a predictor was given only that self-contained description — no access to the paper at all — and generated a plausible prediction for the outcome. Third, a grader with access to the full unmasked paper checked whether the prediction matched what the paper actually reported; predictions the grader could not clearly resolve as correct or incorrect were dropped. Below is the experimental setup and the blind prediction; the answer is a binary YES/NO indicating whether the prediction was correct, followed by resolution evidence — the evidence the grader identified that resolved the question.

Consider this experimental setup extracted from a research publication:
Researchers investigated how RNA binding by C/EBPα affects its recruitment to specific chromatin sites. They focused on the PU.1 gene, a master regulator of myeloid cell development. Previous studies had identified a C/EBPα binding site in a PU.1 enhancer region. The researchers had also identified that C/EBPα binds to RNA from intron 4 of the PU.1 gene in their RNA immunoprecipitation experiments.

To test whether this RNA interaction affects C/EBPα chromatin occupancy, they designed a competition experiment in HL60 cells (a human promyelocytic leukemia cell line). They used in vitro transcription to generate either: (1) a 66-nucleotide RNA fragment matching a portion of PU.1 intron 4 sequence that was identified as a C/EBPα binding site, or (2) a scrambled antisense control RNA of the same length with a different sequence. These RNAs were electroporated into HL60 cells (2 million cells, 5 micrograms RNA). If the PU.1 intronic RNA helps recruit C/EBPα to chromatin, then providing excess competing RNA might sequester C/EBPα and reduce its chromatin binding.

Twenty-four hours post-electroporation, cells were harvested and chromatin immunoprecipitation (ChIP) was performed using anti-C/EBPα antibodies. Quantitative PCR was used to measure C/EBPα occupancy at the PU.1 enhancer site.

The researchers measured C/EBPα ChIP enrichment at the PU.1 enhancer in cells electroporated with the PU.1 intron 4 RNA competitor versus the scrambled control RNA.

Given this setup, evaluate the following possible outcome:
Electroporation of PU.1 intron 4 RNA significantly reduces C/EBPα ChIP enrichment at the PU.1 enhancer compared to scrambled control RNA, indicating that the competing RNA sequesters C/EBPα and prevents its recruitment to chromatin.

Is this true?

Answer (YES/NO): YES